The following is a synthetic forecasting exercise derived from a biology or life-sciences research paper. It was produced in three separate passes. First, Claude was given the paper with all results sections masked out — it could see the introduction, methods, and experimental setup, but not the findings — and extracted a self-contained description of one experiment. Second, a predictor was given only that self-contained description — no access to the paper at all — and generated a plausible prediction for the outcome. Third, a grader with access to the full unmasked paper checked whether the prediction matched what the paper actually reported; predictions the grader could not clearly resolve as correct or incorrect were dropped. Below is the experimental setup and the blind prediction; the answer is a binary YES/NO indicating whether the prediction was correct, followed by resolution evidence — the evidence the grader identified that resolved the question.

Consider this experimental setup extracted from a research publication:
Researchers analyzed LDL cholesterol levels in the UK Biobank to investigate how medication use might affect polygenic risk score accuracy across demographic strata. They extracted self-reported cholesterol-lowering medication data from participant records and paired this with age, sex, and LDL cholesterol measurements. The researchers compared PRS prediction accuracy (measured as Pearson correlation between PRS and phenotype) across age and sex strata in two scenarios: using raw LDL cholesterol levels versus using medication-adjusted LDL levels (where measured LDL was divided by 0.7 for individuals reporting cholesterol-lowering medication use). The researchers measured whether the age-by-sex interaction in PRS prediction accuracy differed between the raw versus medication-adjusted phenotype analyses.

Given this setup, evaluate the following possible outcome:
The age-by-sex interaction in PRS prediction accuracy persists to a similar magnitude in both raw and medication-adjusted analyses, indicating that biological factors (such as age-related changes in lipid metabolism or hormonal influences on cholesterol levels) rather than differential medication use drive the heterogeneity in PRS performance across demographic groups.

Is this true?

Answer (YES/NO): NO